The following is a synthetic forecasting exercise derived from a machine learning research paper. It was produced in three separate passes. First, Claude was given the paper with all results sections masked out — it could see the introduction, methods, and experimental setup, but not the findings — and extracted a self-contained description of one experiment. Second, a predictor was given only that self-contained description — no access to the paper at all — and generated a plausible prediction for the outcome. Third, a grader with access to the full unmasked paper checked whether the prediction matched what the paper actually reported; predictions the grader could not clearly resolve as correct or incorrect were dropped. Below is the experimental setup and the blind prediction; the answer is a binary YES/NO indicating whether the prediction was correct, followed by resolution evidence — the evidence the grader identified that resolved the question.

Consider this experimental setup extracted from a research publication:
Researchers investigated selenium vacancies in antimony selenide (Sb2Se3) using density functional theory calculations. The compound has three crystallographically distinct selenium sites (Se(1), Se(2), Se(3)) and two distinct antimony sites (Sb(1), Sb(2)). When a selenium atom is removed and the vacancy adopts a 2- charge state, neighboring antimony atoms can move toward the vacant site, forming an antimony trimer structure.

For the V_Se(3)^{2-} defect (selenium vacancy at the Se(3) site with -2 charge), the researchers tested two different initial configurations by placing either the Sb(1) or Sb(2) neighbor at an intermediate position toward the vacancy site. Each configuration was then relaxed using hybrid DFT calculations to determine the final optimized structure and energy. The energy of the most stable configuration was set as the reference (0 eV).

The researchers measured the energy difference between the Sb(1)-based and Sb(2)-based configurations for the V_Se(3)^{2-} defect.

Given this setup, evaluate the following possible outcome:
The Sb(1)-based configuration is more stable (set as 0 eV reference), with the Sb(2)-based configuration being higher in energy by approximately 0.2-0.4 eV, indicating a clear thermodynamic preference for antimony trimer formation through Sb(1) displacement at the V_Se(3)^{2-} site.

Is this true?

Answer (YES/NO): NO